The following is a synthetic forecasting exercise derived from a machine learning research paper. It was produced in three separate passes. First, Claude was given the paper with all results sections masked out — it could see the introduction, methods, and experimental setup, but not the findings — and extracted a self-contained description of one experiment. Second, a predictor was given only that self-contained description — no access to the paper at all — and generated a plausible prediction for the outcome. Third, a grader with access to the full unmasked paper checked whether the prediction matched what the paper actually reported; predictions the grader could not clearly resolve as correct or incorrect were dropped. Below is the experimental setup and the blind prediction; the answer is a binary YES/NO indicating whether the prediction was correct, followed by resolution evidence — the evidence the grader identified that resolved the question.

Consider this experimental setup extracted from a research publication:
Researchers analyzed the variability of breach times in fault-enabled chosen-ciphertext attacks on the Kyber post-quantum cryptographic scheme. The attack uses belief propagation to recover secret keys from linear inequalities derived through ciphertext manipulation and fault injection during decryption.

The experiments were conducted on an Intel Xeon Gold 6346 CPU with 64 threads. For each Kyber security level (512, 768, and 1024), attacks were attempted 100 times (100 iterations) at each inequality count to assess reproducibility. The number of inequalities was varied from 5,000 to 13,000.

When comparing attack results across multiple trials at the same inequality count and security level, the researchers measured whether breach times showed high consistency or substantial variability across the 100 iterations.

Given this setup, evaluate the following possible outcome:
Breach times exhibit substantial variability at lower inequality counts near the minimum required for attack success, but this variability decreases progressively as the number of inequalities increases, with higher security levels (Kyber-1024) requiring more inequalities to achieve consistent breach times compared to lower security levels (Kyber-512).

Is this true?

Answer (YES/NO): NO